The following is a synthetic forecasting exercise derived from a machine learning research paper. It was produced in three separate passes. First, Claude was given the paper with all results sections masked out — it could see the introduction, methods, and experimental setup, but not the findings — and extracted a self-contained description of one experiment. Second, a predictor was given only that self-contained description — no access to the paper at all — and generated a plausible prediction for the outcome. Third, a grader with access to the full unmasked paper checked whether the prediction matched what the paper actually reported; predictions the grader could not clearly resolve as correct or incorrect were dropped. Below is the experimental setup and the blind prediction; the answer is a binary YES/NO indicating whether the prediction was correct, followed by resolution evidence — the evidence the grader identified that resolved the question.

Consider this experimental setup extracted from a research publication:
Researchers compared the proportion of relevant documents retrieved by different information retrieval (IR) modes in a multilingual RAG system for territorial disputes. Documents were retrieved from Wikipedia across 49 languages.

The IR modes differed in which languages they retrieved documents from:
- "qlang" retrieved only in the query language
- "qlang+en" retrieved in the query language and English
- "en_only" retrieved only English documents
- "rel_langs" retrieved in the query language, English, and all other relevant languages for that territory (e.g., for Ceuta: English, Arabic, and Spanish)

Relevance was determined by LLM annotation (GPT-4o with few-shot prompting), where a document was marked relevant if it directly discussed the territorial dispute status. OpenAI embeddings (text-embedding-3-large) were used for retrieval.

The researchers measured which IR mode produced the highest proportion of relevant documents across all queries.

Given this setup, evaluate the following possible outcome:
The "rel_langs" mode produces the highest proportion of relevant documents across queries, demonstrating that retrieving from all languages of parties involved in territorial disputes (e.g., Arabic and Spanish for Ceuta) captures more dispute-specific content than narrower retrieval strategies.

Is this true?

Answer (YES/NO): YES